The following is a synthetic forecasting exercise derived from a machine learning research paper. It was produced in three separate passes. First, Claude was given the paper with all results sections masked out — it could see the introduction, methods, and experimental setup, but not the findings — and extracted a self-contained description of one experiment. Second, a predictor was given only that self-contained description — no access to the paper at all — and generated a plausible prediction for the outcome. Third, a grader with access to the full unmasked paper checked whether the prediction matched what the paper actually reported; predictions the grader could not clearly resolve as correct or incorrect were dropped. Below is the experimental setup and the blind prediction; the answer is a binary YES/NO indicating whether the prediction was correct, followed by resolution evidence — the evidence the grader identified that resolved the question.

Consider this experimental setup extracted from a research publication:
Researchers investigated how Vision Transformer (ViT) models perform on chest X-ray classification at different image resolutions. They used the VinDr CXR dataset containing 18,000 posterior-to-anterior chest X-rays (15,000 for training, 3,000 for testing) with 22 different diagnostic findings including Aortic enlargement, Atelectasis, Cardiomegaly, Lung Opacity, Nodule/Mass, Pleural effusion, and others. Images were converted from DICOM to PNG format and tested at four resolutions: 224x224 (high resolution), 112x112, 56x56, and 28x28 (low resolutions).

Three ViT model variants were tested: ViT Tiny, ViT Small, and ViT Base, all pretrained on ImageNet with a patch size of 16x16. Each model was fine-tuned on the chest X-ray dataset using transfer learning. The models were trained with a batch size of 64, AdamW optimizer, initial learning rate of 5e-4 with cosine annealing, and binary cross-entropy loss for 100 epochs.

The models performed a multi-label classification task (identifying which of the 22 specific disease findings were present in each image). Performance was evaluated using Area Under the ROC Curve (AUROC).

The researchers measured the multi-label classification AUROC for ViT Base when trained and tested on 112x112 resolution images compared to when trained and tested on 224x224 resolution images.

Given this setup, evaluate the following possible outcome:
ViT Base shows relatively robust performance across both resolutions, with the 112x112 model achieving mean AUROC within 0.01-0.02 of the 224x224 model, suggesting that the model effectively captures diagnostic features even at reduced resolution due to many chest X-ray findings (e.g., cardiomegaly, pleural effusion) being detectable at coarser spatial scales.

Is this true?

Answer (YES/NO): NO